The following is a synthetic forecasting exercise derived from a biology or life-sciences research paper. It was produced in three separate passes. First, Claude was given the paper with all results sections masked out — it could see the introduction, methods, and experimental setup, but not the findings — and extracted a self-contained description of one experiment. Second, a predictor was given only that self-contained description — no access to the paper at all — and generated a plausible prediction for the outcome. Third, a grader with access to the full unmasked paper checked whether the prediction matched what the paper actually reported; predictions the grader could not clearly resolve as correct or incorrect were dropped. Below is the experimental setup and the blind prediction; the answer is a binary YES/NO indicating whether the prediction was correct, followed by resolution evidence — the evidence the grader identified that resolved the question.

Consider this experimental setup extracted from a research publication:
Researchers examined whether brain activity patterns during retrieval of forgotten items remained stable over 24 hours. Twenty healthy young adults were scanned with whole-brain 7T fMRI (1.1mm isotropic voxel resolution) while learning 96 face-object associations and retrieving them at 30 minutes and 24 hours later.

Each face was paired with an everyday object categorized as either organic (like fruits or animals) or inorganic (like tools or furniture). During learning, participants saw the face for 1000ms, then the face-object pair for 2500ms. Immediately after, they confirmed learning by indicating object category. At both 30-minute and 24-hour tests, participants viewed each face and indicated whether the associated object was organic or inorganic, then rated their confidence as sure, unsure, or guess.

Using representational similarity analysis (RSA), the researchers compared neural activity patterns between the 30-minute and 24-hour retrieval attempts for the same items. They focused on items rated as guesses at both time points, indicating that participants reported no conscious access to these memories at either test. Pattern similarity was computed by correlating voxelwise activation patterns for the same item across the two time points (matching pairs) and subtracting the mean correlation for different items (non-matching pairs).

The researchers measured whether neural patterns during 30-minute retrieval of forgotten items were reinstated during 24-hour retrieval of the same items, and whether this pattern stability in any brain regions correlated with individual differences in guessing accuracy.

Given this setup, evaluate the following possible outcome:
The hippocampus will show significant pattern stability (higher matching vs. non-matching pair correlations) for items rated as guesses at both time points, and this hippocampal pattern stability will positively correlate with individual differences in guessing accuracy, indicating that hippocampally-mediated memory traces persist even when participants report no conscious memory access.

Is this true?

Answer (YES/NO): NO